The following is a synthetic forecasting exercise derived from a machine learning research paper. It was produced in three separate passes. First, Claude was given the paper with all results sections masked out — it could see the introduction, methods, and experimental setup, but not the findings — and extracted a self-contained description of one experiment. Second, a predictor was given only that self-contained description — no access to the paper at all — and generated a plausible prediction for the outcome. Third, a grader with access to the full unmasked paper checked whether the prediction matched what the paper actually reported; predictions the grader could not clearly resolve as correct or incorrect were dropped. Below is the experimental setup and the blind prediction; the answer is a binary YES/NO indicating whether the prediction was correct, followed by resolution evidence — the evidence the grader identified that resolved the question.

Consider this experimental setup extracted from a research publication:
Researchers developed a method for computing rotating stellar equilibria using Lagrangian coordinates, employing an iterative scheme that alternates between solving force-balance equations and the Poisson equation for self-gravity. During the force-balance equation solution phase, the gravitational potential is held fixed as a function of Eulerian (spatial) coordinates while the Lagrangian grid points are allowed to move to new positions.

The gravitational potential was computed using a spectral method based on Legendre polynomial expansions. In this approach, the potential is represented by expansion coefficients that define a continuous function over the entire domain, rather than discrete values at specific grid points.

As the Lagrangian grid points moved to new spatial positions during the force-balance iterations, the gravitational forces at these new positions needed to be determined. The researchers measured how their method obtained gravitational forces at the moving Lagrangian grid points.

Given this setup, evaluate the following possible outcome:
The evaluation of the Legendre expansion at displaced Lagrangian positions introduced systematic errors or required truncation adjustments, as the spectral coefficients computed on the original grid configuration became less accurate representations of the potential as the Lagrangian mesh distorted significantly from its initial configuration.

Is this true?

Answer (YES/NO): NO